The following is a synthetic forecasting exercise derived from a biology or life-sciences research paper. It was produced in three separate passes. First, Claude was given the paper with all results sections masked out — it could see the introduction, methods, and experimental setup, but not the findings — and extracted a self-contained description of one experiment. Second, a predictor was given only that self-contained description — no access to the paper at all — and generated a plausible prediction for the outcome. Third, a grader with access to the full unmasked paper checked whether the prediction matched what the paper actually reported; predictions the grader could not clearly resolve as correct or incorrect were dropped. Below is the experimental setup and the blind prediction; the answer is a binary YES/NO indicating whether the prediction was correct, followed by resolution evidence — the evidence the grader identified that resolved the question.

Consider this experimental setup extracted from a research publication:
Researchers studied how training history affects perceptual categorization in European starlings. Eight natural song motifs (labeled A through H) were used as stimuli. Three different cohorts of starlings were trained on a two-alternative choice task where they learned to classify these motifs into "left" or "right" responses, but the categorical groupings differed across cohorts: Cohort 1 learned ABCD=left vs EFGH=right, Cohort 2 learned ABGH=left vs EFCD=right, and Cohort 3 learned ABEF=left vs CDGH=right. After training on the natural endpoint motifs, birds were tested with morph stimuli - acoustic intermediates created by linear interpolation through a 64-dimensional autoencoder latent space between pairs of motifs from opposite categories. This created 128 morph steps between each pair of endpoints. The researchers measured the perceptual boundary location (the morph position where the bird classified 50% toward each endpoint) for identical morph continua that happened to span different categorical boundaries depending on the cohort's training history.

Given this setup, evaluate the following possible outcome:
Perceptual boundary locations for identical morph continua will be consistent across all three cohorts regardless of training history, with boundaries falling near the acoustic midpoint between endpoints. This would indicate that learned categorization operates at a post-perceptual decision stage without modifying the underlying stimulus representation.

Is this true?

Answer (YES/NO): NO